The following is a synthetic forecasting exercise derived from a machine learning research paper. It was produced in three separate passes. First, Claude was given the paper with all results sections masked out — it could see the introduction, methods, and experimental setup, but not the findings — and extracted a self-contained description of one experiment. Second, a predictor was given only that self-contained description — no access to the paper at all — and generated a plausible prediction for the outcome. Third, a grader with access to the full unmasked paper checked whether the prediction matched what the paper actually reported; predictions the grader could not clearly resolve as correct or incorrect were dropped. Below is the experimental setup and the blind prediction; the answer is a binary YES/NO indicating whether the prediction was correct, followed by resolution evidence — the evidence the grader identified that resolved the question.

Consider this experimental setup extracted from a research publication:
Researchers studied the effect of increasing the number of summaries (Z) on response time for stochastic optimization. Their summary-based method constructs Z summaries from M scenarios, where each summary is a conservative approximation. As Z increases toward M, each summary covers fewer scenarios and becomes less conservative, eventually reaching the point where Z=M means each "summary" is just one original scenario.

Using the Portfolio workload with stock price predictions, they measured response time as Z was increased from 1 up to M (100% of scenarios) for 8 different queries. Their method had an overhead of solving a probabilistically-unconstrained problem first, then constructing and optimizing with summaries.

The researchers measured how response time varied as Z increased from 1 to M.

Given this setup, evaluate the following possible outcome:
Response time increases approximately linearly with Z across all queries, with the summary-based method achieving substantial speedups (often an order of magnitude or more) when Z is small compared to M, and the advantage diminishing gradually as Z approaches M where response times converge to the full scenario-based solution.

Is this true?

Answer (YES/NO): NO